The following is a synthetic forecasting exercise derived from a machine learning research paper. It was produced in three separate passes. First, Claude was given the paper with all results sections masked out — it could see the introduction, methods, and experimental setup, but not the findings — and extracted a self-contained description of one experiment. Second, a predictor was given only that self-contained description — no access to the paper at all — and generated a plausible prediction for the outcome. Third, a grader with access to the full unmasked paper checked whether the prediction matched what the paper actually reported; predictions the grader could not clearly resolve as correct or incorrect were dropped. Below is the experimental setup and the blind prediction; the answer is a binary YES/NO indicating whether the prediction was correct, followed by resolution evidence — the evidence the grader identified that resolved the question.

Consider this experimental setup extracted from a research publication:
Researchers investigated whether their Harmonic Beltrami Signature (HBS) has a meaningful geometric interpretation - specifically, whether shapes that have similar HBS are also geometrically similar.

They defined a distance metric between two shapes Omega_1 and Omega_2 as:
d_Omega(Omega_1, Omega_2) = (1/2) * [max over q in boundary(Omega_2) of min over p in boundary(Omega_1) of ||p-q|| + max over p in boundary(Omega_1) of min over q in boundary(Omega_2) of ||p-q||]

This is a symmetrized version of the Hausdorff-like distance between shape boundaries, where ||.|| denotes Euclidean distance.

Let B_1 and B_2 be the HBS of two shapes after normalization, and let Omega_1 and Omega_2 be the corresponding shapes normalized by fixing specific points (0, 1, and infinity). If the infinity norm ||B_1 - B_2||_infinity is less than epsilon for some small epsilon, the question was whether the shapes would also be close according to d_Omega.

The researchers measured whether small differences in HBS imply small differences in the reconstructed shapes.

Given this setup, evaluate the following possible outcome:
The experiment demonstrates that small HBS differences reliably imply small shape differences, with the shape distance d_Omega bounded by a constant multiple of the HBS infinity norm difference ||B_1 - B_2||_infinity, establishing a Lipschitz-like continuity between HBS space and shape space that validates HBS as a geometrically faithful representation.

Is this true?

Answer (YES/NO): YES